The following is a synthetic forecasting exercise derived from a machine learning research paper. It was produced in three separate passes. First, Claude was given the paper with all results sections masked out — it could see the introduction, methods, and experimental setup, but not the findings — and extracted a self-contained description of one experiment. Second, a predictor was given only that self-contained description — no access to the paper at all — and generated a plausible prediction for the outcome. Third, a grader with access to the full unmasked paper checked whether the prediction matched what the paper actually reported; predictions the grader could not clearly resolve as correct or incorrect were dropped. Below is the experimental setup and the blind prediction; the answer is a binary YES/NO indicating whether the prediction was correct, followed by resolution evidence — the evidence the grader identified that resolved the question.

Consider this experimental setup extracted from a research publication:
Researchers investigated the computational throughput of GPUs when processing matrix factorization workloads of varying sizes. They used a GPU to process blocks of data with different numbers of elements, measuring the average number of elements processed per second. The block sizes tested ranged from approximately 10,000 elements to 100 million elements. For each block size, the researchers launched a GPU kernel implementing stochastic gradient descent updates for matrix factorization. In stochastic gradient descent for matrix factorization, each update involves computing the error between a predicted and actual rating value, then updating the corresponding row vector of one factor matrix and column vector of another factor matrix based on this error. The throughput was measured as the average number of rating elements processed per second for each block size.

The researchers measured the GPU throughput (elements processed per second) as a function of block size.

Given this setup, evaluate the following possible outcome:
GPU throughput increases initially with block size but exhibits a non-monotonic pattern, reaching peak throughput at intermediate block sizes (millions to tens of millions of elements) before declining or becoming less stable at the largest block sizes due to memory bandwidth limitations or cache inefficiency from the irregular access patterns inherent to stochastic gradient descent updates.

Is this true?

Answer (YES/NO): NO